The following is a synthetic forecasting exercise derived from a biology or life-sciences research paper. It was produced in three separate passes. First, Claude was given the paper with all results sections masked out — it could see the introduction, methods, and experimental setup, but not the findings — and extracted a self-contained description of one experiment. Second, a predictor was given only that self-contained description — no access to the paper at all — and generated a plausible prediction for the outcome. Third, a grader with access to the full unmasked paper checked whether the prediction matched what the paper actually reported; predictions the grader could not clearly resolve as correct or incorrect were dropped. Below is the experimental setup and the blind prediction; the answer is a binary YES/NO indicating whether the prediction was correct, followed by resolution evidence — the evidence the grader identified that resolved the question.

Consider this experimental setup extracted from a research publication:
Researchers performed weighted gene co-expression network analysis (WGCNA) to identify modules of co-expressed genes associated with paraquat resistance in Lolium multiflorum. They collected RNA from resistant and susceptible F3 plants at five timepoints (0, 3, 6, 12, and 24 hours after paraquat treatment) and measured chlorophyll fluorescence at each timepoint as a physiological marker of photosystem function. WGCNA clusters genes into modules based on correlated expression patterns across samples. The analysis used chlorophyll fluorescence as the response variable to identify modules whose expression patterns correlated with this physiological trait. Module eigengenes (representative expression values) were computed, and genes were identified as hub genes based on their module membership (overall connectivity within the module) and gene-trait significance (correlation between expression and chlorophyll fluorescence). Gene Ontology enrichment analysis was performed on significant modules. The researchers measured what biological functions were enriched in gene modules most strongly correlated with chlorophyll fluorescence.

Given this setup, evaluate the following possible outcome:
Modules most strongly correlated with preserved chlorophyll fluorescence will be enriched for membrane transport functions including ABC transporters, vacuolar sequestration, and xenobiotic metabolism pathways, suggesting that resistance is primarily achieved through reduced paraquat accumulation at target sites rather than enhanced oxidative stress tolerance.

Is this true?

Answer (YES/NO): NO